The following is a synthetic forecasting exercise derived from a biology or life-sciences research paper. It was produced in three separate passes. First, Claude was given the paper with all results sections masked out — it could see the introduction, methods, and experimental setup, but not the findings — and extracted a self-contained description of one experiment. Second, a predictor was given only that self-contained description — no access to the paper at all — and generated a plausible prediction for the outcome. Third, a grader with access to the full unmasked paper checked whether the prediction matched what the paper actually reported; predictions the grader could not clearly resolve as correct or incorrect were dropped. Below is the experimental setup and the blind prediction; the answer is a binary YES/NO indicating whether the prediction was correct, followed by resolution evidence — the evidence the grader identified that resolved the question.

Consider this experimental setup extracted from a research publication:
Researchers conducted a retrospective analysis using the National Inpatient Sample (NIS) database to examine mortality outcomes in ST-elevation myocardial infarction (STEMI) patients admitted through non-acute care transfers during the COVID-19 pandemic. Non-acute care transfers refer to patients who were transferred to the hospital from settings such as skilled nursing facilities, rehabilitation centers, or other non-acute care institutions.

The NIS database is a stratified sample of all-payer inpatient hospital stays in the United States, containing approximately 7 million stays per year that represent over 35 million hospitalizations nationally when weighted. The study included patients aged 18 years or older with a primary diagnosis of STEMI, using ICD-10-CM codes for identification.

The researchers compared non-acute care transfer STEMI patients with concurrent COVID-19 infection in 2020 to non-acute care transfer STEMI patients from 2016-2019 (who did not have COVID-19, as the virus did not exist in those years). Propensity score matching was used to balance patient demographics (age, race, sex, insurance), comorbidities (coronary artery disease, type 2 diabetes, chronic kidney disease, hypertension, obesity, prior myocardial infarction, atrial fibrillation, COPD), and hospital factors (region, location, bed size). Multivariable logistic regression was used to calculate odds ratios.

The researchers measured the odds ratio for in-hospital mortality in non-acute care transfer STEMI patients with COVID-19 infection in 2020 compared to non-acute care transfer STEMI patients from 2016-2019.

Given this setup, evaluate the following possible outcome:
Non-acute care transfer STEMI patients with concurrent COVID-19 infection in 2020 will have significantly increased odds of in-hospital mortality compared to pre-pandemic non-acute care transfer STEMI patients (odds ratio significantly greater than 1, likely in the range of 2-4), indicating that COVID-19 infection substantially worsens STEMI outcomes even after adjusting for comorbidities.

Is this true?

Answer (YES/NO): NO